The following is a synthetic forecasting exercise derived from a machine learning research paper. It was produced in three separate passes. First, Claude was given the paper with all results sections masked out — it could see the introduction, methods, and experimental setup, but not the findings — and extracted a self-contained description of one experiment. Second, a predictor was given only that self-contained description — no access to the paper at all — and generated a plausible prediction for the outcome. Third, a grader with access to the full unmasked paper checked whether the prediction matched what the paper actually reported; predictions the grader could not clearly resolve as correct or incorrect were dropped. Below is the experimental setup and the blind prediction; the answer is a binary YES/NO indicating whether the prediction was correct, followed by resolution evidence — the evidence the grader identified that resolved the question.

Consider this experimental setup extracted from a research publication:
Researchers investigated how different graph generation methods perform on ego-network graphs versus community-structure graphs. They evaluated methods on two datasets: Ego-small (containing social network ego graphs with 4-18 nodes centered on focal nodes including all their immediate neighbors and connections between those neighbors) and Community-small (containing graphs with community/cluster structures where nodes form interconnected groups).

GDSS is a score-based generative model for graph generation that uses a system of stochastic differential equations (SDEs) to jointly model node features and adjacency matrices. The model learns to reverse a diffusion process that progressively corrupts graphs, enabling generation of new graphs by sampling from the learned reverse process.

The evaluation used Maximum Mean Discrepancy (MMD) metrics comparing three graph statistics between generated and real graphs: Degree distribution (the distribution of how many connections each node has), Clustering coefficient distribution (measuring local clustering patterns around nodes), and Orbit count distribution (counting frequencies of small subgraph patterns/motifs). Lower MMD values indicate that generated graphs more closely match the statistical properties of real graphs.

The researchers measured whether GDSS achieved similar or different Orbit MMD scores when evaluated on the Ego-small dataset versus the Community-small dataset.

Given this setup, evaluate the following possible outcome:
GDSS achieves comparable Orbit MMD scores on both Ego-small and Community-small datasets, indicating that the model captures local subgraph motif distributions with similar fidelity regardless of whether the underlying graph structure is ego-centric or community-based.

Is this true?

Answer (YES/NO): YES